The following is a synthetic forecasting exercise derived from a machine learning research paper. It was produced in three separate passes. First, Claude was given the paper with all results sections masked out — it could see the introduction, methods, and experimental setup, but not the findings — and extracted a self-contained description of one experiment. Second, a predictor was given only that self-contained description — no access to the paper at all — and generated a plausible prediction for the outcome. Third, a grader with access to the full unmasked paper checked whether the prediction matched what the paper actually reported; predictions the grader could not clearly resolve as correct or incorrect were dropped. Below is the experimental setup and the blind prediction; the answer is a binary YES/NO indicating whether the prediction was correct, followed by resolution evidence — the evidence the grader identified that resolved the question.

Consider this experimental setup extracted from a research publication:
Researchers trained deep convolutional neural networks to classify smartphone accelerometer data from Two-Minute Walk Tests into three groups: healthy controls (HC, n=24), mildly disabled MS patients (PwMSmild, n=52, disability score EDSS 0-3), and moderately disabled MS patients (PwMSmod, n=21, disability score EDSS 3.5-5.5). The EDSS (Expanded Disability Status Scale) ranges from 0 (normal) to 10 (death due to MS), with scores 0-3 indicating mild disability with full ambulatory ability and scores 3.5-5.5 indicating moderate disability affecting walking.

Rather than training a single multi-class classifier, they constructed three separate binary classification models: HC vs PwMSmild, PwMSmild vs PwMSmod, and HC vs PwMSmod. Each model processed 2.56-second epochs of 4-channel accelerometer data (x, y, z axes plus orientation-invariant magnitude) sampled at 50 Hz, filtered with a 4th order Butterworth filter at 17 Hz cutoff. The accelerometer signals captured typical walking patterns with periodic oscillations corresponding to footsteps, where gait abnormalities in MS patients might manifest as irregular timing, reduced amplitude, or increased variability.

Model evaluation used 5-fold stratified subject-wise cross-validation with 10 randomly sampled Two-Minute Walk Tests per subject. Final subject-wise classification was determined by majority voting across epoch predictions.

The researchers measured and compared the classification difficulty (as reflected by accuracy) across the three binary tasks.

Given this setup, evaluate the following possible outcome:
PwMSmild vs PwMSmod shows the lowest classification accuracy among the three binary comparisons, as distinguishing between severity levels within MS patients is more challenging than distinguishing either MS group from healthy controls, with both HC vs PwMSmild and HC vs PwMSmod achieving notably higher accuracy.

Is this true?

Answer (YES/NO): NO